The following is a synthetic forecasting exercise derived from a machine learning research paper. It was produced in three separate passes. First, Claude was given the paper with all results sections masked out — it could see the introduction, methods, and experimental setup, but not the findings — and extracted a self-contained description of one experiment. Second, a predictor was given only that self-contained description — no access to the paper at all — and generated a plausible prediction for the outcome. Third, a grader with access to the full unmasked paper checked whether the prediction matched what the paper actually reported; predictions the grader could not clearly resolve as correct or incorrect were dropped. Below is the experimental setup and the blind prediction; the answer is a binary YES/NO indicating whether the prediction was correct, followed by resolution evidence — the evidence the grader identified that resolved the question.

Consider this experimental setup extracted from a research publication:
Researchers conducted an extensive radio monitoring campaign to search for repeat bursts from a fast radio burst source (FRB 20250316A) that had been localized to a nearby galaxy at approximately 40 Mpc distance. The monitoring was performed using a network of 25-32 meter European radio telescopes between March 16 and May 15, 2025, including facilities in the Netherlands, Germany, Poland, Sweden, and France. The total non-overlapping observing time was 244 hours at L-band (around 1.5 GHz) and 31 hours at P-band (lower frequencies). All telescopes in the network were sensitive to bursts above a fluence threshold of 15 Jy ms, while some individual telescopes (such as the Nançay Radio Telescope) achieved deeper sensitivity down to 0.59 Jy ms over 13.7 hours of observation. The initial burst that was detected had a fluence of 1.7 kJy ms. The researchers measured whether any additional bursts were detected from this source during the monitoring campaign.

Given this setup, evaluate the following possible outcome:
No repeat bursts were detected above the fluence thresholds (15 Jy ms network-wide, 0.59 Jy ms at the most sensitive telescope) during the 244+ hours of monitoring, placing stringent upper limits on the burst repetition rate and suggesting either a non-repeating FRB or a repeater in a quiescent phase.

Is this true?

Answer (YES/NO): YES